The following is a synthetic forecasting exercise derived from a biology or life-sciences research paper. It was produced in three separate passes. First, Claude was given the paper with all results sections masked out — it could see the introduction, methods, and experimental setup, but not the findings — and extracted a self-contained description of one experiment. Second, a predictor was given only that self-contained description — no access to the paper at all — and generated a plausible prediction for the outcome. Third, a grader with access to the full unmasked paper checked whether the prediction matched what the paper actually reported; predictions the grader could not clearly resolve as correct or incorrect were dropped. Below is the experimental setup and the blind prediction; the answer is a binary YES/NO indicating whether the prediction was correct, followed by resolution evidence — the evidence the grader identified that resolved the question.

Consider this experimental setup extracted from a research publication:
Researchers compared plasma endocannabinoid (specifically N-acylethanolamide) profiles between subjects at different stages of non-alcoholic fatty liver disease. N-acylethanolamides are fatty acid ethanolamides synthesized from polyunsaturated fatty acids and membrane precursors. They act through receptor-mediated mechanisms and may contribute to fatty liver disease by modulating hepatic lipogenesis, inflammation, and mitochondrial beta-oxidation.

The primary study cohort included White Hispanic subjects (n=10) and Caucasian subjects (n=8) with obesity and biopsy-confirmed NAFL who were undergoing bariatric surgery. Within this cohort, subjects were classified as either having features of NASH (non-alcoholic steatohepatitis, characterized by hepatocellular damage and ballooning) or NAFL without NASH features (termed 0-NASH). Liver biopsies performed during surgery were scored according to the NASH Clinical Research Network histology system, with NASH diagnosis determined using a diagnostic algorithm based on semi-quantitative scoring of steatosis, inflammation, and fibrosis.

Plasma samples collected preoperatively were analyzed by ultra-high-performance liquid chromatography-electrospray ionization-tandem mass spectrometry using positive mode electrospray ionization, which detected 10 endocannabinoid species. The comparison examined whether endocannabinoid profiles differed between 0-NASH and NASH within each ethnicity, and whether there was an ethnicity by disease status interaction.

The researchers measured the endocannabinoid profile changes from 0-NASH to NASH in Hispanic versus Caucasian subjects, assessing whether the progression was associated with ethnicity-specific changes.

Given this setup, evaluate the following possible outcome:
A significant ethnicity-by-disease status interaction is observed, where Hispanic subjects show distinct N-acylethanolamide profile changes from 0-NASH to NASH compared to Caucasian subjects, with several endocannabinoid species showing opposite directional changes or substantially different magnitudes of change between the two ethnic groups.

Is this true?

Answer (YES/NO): YES